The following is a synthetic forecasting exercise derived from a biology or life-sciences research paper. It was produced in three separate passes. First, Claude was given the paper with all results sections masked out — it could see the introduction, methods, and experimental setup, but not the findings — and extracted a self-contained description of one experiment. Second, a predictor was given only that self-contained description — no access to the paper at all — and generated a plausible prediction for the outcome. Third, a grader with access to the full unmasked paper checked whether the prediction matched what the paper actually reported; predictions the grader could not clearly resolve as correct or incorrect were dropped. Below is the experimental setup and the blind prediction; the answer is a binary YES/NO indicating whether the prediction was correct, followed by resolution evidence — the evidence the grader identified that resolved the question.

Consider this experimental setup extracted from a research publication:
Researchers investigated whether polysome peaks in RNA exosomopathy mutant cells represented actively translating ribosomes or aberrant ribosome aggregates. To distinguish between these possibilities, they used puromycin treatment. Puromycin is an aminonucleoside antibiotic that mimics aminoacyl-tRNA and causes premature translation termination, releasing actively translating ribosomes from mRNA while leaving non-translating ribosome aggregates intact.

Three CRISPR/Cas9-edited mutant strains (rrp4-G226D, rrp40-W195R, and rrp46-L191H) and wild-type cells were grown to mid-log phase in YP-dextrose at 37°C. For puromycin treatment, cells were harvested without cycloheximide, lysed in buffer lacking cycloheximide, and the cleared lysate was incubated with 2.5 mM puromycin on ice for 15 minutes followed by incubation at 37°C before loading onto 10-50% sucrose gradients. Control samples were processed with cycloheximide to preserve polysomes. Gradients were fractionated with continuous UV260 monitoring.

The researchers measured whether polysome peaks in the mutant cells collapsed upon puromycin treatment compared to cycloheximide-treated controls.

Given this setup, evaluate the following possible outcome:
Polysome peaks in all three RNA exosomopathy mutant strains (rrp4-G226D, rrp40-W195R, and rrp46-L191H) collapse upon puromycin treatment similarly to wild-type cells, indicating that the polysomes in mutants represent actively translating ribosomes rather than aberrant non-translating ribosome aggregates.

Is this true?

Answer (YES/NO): YES